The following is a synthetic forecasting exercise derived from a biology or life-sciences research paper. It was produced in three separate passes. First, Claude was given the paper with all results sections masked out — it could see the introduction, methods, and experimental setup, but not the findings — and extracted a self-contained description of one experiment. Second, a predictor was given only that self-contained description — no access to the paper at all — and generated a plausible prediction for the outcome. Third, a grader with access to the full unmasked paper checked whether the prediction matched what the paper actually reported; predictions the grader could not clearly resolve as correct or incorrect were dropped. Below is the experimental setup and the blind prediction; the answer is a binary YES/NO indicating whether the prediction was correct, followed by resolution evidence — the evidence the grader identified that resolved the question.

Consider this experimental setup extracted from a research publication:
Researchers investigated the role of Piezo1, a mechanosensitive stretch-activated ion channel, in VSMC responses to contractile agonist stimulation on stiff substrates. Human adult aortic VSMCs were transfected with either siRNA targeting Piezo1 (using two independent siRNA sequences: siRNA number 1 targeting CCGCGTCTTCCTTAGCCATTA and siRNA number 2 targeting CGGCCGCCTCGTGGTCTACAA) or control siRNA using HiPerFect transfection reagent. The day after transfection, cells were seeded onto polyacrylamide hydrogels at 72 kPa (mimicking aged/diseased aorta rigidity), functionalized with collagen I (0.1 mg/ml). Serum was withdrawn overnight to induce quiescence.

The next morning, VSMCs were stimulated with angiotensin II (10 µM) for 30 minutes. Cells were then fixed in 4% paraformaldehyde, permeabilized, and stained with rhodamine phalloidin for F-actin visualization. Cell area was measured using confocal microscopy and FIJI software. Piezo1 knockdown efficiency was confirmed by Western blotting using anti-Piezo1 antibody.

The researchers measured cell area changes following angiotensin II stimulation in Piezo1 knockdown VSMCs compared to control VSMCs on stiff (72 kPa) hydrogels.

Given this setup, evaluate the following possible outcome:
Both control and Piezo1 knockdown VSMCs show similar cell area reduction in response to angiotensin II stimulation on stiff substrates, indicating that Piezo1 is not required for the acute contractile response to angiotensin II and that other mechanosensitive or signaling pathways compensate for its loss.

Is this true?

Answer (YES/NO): NO